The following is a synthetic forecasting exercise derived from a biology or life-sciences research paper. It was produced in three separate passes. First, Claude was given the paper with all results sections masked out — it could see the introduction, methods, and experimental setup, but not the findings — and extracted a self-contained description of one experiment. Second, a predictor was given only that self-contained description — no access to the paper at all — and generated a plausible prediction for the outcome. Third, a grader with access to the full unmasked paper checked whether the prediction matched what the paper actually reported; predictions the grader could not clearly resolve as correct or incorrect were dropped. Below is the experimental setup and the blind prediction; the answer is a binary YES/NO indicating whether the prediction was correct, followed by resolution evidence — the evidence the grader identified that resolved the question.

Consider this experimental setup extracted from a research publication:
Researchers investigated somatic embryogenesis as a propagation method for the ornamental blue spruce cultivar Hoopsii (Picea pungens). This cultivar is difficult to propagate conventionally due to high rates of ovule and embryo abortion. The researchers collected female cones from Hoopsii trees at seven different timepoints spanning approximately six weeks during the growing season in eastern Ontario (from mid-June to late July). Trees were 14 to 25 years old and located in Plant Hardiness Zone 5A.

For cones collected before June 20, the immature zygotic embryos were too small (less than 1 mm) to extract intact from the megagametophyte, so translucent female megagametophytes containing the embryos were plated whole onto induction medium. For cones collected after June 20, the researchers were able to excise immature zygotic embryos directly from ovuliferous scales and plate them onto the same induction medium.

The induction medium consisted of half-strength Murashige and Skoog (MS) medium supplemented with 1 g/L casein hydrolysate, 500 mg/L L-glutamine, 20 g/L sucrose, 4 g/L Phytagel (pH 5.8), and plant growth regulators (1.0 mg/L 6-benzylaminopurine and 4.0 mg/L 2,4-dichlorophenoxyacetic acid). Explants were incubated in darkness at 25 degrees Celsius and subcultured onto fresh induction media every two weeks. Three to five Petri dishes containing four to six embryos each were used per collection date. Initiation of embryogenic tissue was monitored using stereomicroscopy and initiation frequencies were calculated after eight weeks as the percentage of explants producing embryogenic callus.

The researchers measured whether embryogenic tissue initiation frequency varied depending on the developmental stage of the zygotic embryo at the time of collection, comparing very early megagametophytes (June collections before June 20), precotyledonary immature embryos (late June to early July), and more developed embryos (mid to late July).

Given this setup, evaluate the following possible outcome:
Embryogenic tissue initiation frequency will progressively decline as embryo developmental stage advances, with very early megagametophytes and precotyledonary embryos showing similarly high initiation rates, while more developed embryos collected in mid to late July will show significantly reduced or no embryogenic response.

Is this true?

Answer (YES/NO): NO